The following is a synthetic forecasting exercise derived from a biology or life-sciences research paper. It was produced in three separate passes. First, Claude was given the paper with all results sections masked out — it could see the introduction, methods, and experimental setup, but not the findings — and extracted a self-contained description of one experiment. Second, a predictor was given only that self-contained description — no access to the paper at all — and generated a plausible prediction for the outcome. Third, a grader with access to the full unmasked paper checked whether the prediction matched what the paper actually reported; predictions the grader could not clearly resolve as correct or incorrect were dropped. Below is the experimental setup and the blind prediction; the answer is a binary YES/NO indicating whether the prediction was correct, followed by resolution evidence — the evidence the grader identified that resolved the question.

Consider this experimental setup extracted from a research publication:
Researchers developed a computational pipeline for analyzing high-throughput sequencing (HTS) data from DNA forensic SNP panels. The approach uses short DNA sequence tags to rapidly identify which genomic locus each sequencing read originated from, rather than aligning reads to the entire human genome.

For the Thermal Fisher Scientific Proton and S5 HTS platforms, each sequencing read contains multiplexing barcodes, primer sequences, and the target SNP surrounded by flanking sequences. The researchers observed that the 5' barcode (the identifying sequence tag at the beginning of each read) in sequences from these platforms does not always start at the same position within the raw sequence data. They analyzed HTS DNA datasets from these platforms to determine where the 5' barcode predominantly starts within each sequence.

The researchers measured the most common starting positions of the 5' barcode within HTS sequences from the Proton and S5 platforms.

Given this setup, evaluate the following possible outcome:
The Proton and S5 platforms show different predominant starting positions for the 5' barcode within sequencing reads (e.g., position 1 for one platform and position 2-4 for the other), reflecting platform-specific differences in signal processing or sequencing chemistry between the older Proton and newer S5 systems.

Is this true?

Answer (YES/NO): NO